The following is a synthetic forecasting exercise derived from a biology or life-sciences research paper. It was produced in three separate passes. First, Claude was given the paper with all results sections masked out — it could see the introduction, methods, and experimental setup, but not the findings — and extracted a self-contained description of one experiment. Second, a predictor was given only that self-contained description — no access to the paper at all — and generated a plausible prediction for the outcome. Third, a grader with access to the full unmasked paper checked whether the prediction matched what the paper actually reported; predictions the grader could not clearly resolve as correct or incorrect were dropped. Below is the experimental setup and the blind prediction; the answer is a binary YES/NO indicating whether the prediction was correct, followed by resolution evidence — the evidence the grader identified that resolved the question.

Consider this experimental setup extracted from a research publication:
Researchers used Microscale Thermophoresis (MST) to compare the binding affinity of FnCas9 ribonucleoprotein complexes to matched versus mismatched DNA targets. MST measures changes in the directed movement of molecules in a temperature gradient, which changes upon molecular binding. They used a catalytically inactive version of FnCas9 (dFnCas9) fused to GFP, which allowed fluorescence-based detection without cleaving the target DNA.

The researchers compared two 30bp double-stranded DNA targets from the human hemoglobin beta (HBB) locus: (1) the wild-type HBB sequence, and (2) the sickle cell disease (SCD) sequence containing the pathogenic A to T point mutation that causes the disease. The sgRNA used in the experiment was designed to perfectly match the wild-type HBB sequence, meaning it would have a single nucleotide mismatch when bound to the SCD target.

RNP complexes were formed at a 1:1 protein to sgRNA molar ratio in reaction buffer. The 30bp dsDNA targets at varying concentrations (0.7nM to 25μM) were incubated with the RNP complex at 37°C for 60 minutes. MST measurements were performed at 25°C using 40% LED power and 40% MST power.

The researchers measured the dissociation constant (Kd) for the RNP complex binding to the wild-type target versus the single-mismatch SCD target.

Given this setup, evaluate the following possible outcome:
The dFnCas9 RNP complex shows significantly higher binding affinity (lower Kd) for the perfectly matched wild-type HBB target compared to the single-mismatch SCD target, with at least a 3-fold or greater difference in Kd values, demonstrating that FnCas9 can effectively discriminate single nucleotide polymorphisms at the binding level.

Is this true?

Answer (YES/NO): NO